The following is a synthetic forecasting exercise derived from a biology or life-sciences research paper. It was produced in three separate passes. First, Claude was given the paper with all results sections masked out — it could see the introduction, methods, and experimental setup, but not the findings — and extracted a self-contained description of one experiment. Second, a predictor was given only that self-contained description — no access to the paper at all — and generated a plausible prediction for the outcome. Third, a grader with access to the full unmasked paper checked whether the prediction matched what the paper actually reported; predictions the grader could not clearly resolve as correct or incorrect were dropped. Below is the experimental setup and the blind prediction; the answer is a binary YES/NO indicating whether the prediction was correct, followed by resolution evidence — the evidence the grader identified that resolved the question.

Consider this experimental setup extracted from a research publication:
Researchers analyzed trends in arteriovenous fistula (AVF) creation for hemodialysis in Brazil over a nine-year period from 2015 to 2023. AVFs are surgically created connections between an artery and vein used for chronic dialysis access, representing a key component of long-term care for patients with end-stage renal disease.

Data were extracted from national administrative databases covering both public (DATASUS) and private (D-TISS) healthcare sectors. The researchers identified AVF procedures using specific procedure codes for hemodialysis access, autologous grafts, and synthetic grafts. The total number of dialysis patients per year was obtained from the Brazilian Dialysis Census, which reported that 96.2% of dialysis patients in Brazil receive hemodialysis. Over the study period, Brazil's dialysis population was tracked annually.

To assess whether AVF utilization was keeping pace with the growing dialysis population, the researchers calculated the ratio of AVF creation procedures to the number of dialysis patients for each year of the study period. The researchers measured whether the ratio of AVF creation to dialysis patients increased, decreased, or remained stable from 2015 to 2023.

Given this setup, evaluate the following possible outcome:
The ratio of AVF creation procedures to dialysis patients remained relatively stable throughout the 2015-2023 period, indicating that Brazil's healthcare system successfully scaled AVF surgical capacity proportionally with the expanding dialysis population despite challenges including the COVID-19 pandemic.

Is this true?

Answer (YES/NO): NO